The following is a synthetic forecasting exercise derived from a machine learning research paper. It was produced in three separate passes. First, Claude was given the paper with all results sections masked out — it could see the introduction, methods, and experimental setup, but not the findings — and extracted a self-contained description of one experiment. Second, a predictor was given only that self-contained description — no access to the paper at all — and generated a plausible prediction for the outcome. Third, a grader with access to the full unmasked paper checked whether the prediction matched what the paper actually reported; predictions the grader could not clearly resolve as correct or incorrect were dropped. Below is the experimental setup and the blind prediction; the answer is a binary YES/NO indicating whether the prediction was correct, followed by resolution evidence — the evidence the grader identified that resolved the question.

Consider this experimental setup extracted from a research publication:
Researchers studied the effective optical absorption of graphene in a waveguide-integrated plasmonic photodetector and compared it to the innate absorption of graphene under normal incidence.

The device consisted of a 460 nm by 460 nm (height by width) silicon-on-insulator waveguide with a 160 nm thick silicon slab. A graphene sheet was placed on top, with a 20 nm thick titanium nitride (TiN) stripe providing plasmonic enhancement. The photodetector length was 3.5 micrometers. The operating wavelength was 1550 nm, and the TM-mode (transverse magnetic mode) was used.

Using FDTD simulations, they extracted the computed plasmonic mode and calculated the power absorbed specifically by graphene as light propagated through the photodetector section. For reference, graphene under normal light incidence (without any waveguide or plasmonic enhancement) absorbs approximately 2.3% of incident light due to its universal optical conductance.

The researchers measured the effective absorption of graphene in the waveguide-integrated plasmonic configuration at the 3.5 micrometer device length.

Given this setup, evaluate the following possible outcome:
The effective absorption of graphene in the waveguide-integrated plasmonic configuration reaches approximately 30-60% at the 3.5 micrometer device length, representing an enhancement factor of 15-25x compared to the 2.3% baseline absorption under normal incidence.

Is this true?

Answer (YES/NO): NO